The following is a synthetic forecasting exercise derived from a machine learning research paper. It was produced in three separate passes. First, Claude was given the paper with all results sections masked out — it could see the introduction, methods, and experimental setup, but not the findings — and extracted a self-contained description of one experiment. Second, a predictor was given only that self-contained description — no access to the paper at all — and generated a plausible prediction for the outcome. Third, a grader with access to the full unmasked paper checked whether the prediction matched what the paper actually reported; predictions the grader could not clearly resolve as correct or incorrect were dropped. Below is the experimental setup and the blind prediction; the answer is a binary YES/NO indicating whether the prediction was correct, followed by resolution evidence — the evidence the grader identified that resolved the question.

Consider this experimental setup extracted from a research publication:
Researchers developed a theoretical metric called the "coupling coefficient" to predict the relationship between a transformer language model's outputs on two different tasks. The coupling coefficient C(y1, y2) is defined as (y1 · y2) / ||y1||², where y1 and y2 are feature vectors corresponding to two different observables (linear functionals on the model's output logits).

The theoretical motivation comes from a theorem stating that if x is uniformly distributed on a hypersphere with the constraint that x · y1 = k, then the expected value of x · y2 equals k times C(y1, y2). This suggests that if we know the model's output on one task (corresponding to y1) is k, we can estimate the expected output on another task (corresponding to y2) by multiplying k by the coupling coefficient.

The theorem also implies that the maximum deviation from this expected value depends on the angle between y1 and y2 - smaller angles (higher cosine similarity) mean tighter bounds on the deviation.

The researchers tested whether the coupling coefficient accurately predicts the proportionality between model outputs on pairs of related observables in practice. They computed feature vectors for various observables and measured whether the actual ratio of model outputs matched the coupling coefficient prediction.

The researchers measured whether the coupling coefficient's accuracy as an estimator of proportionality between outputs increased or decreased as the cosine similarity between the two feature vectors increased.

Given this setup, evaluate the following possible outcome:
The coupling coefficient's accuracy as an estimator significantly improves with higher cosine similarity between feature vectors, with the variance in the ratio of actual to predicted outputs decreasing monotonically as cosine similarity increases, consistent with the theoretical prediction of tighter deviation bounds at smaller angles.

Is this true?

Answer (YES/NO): YES